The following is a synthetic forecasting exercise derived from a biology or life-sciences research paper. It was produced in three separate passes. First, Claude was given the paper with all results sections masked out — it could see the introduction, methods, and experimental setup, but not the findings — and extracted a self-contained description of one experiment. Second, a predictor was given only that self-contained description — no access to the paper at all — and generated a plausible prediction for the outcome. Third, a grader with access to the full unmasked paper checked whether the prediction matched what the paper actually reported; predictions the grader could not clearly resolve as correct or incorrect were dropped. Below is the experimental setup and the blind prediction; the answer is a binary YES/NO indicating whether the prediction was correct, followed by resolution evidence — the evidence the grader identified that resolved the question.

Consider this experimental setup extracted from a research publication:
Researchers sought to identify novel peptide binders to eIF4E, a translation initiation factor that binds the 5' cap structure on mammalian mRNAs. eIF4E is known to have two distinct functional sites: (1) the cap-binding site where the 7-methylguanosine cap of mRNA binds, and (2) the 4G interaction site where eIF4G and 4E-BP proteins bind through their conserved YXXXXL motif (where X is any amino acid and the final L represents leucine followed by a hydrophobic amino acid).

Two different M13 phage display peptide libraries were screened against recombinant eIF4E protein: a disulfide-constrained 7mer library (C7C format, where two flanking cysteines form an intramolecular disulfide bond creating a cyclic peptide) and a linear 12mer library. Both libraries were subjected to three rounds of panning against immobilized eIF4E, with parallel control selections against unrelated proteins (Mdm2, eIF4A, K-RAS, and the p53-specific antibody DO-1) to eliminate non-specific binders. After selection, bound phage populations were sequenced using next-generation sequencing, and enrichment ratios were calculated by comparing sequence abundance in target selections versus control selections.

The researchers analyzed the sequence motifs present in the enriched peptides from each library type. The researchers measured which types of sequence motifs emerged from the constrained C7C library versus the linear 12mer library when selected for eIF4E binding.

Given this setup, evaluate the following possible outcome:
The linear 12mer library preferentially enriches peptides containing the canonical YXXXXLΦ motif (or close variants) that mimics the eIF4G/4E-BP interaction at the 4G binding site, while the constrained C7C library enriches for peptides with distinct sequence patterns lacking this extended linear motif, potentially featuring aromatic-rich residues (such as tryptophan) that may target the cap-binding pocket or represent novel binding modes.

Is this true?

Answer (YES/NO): YES